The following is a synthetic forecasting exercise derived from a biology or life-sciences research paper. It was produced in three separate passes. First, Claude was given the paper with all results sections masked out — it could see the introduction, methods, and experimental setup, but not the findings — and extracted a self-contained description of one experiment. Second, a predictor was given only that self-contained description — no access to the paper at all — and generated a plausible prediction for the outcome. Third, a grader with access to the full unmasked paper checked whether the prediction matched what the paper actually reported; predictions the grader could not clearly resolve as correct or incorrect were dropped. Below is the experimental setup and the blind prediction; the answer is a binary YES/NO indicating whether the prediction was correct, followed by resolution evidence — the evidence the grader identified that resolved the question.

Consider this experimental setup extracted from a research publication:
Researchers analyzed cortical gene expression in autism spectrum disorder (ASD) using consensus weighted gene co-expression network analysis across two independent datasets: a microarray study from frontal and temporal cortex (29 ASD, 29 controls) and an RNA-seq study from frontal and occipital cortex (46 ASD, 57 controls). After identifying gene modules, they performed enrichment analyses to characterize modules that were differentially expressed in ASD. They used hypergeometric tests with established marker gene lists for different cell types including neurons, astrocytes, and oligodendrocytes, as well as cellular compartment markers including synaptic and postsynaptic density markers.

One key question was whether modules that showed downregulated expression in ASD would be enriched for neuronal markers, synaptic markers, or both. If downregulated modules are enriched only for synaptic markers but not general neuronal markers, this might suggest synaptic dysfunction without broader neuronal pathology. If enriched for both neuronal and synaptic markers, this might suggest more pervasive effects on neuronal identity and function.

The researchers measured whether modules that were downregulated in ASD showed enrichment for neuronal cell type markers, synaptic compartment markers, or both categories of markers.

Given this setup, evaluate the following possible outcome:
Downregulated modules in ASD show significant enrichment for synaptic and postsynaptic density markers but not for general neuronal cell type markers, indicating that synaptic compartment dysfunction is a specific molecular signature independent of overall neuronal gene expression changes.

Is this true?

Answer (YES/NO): NO